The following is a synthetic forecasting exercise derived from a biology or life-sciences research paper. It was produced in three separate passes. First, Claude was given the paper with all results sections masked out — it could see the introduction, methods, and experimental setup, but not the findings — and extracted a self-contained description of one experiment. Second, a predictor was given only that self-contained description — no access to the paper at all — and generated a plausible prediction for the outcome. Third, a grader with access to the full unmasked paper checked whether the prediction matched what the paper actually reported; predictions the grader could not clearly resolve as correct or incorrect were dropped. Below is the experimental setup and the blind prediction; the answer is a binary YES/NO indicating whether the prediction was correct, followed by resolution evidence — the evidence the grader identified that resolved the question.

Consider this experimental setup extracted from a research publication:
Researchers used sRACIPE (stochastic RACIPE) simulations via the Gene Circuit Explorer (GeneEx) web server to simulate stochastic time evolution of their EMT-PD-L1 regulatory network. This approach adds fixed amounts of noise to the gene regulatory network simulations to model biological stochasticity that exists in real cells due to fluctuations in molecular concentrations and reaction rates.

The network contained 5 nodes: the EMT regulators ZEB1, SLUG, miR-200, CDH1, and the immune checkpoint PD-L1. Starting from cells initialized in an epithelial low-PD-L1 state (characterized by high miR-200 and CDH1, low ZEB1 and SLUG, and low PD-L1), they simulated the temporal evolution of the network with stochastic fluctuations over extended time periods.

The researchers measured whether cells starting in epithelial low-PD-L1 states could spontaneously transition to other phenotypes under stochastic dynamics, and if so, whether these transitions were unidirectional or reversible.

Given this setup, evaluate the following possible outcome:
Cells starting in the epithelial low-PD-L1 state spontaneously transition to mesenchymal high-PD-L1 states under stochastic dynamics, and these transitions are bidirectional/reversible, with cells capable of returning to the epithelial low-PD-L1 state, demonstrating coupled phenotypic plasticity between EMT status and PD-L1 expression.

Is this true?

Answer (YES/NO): YES